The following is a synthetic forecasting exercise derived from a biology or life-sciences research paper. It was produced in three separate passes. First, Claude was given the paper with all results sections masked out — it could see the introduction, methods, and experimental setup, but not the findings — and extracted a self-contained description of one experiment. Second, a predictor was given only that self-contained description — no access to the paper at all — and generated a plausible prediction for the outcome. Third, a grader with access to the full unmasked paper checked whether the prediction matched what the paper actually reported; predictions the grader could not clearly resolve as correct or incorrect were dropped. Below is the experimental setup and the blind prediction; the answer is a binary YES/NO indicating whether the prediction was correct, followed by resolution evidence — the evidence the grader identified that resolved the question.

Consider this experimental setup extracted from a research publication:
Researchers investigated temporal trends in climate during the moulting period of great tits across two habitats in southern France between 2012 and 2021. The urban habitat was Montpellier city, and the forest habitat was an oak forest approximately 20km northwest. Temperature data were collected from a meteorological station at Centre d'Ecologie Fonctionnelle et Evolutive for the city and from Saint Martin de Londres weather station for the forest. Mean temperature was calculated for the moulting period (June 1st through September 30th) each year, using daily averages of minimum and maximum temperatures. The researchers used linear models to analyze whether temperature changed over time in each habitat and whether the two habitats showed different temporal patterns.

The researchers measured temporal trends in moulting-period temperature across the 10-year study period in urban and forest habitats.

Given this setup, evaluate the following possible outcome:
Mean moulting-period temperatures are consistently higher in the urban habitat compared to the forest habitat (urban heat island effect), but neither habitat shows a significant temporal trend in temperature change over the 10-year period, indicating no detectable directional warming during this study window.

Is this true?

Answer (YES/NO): NO